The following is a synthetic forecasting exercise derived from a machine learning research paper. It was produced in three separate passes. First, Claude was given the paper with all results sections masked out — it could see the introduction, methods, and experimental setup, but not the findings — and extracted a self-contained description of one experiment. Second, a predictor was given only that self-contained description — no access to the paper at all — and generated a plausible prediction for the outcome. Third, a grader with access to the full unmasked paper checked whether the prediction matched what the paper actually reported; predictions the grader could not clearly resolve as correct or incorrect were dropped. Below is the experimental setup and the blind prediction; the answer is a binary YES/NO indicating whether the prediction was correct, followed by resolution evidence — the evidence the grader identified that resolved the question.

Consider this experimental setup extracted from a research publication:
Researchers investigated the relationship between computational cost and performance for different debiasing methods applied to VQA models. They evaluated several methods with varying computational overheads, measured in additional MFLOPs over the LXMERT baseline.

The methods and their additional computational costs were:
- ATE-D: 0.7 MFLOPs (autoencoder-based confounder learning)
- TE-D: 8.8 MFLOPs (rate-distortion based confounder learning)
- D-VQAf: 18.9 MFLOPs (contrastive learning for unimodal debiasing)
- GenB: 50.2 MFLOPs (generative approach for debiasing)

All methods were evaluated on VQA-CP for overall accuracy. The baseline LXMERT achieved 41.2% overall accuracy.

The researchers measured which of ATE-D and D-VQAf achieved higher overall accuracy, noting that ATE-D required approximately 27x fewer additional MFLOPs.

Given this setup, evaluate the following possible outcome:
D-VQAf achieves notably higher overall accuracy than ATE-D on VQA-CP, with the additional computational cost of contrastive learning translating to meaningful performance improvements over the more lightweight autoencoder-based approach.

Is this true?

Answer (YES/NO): YES